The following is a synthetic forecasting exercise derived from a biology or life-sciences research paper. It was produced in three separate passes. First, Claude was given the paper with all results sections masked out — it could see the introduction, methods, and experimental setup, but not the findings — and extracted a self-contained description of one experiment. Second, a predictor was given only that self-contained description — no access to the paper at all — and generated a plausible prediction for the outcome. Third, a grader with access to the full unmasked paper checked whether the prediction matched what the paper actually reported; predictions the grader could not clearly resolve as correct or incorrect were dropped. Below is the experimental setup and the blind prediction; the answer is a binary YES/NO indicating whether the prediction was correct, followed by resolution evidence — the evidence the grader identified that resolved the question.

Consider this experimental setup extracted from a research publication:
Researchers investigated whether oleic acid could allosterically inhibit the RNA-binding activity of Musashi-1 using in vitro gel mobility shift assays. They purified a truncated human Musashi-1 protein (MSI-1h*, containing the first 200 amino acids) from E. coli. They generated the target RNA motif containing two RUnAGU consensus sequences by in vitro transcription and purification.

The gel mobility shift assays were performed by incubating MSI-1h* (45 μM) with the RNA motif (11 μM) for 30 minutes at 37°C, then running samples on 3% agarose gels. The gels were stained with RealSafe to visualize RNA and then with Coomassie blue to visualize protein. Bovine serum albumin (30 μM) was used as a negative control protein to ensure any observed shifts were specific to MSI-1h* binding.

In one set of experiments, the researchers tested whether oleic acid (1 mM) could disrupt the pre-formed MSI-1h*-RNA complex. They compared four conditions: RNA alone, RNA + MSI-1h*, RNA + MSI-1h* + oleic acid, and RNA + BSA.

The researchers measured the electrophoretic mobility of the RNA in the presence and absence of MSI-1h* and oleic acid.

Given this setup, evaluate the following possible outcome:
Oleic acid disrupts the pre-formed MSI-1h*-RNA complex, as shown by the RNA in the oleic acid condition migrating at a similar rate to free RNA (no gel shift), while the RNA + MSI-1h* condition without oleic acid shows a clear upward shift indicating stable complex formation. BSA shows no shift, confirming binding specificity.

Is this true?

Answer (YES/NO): YES